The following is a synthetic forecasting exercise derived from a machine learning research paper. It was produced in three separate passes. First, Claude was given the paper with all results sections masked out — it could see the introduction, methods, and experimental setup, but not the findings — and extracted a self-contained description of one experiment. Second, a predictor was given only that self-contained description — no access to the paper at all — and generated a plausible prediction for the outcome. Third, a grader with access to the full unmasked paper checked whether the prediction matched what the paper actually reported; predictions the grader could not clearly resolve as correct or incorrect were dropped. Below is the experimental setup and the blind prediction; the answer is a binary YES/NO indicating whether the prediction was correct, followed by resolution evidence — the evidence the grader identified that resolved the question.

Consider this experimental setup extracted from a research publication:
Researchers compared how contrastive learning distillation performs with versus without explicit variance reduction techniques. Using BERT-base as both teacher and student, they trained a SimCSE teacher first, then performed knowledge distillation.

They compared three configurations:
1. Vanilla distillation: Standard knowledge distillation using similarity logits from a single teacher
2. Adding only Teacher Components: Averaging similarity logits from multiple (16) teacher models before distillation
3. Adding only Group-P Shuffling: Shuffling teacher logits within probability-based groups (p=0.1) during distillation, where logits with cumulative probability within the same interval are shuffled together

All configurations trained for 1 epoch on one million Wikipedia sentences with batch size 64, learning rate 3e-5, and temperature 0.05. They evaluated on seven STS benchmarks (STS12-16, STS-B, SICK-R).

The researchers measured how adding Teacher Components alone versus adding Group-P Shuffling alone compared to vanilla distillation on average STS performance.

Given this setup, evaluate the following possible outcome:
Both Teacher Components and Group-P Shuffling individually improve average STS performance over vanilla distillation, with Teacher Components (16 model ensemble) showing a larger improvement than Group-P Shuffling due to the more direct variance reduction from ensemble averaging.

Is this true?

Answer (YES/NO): YES